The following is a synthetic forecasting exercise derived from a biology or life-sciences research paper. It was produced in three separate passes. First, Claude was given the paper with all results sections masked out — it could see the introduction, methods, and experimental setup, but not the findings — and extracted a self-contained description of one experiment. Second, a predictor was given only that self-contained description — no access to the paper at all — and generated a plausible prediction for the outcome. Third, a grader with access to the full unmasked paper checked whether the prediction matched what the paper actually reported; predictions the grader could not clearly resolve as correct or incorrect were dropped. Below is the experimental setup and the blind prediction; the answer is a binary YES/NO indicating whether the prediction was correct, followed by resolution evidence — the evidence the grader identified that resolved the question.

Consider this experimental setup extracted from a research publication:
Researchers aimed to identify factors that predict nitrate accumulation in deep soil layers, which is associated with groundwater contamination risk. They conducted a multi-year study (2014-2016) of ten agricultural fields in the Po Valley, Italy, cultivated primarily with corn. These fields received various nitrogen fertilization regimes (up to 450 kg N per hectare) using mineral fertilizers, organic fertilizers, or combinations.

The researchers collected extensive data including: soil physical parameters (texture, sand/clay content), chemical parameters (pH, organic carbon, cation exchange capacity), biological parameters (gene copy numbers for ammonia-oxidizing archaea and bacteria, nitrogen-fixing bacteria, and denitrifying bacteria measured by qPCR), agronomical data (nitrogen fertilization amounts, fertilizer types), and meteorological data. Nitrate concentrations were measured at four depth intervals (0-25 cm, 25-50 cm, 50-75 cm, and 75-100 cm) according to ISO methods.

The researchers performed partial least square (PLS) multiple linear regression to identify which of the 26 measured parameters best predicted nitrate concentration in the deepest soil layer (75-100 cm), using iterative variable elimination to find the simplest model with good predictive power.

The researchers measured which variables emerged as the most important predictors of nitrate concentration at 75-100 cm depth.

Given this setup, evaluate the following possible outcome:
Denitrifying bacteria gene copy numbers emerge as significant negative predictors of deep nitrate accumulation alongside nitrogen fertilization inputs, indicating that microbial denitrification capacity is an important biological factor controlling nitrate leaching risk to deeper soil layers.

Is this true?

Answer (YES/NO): NO